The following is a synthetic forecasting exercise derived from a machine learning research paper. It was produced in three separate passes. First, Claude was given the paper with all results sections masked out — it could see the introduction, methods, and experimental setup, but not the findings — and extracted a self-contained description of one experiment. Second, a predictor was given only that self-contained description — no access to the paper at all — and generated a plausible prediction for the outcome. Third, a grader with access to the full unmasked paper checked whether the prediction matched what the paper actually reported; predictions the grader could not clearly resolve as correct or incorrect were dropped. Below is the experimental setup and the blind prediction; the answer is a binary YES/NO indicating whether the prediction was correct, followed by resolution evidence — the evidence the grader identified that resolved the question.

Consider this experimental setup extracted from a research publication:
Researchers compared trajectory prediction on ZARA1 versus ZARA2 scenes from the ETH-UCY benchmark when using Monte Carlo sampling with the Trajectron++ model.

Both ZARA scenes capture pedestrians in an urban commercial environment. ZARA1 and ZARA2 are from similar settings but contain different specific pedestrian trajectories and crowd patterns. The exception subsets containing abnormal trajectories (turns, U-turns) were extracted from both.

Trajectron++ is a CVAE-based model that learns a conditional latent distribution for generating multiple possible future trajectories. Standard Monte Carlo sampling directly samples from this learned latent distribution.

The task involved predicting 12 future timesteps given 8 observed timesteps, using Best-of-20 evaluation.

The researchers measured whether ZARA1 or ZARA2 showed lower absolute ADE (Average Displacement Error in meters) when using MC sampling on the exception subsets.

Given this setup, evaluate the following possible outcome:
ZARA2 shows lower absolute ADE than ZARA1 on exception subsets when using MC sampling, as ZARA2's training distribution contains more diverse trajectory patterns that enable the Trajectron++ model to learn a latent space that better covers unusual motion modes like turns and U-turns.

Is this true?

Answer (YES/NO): NO